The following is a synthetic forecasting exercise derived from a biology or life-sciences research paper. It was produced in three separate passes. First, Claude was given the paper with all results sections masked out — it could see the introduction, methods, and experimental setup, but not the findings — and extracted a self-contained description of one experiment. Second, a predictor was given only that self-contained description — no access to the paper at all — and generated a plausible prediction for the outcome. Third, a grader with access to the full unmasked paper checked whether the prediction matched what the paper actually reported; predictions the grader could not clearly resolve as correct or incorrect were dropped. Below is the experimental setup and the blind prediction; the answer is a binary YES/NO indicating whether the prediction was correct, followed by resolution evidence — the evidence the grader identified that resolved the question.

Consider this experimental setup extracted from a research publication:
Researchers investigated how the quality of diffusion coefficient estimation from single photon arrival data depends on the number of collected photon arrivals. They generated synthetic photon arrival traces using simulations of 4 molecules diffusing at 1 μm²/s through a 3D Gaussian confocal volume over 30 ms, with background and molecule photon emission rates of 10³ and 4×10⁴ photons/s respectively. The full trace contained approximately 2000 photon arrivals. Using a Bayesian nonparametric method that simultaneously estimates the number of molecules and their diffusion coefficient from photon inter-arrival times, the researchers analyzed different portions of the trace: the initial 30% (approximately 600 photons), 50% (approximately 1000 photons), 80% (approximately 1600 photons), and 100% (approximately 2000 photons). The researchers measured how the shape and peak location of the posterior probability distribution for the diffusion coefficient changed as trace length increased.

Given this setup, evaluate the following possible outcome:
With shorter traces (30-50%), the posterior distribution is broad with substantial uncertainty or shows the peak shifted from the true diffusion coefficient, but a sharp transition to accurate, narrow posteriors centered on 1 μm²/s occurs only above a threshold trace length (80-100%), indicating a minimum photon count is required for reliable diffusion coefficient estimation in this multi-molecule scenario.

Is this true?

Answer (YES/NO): NO